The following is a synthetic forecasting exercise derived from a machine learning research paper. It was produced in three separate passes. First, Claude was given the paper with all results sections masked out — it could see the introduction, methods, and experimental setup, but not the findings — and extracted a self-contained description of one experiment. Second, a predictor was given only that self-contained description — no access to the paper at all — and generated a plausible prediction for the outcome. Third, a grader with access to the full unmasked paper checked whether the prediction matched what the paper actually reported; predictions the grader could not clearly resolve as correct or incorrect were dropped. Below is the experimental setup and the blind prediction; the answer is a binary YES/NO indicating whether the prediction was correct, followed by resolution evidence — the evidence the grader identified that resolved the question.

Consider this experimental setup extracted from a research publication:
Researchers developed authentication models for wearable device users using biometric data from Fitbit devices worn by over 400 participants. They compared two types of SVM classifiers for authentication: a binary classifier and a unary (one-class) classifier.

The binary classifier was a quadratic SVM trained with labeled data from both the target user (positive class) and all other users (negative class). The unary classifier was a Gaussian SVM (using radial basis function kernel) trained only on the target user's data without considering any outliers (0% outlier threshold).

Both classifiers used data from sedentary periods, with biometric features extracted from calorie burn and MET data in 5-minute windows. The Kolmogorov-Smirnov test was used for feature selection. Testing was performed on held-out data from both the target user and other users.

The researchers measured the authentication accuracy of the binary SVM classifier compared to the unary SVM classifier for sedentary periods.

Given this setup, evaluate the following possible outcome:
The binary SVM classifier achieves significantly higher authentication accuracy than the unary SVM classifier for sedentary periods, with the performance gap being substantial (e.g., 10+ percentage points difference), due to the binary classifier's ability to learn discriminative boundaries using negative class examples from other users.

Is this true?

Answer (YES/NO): NO